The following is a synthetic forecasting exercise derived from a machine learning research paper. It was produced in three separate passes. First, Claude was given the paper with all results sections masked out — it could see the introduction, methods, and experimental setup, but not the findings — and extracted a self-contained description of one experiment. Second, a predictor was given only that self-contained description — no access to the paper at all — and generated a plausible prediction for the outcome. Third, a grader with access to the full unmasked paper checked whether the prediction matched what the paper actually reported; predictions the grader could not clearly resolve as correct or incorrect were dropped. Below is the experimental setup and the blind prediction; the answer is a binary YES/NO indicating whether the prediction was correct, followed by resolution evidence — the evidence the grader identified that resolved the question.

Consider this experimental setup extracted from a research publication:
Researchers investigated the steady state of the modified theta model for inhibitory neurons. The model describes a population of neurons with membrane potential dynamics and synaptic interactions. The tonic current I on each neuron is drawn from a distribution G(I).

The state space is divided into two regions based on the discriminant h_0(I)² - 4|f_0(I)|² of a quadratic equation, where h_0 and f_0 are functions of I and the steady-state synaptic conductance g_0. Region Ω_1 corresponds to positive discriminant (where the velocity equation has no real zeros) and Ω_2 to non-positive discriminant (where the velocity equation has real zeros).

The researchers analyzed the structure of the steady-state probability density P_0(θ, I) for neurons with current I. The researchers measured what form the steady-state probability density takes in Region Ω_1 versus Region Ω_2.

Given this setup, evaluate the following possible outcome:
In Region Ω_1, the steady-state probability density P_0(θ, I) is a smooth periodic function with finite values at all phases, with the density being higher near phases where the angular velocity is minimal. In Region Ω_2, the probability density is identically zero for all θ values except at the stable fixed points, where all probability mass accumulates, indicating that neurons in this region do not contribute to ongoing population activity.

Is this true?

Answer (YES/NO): YES